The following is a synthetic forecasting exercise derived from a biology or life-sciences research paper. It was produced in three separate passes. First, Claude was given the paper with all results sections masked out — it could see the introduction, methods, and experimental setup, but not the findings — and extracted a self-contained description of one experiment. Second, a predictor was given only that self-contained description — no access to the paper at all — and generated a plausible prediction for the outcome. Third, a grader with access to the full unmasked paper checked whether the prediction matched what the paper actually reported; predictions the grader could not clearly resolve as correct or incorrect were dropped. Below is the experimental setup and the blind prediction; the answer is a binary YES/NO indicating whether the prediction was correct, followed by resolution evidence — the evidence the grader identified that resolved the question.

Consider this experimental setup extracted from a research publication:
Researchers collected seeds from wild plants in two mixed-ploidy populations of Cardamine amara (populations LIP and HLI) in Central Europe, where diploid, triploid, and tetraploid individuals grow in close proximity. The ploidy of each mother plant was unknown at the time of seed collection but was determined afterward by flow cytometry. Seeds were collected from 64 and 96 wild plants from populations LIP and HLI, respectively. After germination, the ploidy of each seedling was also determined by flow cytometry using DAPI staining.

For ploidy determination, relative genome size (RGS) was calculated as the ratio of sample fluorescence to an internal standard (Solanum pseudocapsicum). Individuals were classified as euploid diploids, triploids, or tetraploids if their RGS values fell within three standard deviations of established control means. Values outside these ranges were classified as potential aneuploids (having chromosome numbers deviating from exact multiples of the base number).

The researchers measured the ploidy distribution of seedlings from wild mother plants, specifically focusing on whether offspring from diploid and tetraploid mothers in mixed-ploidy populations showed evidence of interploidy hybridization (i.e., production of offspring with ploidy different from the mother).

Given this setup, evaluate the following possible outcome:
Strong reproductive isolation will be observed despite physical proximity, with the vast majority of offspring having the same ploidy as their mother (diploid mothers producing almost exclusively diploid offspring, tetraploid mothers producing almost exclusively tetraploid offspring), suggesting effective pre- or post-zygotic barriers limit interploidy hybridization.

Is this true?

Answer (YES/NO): NO